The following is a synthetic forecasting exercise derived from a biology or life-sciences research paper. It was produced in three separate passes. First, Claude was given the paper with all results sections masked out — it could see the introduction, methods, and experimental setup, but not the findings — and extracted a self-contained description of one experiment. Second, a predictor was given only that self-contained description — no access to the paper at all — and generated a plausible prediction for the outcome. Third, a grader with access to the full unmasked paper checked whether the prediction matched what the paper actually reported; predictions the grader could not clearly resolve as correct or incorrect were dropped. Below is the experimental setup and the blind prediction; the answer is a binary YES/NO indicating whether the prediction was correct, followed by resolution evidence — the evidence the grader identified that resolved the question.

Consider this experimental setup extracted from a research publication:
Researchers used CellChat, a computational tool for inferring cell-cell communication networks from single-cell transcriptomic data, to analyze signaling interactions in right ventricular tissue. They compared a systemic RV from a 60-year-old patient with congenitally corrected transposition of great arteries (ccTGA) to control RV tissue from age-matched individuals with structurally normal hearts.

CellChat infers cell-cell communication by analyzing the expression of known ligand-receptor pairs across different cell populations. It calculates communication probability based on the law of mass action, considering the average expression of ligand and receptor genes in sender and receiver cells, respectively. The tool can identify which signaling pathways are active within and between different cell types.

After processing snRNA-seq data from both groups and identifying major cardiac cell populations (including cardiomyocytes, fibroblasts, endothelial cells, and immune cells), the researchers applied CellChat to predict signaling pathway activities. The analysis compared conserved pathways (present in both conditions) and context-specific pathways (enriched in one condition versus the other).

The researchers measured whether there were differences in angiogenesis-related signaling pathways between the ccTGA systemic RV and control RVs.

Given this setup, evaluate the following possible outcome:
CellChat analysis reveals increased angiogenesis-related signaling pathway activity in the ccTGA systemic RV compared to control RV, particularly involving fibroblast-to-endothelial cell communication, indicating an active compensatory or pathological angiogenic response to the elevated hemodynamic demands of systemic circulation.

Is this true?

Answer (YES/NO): NO